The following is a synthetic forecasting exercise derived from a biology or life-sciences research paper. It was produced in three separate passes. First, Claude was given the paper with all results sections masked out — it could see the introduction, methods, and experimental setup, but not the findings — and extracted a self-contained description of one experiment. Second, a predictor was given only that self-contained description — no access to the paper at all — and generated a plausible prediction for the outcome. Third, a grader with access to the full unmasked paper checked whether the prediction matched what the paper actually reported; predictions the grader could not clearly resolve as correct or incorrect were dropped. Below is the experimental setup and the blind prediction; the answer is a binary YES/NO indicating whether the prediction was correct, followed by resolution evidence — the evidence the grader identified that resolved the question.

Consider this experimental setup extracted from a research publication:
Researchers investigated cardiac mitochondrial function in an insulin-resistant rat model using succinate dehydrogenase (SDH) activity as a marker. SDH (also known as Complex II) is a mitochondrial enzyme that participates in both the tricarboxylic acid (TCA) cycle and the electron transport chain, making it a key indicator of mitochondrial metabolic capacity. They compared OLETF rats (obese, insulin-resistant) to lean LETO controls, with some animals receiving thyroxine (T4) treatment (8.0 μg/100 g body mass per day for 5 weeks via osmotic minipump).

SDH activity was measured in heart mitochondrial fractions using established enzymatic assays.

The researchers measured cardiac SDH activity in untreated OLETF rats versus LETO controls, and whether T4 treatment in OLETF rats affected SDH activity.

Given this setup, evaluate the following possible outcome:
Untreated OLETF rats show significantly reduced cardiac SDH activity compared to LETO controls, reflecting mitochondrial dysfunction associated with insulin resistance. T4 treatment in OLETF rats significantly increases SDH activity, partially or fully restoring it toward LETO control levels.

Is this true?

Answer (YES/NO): NO